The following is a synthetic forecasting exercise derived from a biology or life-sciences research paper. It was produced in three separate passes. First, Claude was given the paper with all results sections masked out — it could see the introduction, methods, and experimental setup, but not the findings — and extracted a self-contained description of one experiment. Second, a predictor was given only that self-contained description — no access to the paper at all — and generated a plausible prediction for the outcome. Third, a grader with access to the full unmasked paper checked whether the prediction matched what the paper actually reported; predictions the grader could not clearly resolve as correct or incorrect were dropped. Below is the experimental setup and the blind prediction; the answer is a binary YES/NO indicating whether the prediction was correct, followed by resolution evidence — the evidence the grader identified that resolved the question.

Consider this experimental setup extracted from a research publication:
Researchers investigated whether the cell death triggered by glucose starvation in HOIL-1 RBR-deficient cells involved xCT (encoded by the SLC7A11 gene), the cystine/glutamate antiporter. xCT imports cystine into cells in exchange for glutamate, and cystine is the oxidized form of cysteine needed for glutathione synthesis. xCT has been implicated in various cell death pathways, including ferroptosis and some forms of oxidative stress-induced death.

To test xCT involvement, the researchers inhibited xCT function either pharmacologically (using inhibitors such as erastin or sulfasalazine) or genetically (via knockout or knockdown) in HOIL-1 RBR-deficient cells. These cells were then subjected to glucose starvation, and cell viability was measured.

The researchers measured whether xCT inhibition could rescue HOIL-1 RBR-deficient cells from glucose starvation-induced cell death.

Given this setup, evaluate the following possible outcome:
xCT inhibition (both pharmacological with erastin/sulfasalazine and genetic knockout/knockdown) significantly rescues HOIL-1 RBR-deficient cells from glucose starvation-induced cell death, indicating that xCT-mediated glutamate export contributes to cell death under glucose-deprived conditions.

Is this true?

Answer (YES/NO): NO